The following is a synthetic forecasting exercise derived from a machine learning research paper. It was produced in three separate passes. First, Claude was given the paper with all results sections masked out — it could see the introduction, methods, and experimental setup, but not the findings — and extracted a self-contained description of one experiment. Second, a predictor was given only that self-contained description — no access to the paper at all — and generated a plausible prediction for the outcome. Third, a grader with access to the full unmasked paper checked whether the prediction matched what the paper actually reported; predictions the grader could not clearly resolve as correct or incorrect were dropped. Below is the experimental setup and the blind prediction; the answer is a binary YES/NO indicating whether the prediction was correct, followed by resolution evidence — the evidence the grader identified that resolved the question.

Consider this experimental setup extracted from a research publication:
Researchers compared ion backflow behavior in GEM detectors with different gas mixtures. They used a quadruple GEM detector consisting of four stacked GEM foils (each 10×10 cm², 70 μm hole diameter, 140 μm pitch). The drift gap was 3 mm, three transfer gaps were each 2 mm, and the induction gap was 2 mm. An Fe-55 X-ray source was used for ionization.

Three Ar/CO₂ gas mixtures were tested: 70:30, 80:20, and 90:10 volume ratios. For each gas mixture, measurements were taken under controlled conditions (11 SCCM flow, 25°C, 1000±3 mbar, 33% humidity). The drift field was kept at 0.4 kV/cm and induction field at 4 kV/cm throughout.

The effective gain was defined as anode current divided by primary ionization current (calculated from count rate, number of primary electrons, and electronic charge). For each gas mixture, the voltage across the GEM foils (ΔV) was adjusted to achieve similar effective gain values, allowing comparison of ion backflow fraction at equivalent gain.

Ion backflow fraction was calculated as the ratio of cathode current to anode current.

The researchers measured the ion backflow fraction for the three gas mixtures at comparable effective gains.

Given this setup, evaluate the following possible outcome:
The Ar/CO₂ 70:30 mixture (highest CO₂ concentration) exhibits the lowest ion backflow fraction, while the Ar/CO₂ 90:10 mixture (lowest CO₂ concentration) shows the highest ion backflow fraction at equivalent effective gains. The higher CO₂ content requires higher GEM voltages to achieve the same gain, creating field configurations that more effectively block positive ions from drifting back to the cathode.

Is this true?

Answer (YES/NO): NO